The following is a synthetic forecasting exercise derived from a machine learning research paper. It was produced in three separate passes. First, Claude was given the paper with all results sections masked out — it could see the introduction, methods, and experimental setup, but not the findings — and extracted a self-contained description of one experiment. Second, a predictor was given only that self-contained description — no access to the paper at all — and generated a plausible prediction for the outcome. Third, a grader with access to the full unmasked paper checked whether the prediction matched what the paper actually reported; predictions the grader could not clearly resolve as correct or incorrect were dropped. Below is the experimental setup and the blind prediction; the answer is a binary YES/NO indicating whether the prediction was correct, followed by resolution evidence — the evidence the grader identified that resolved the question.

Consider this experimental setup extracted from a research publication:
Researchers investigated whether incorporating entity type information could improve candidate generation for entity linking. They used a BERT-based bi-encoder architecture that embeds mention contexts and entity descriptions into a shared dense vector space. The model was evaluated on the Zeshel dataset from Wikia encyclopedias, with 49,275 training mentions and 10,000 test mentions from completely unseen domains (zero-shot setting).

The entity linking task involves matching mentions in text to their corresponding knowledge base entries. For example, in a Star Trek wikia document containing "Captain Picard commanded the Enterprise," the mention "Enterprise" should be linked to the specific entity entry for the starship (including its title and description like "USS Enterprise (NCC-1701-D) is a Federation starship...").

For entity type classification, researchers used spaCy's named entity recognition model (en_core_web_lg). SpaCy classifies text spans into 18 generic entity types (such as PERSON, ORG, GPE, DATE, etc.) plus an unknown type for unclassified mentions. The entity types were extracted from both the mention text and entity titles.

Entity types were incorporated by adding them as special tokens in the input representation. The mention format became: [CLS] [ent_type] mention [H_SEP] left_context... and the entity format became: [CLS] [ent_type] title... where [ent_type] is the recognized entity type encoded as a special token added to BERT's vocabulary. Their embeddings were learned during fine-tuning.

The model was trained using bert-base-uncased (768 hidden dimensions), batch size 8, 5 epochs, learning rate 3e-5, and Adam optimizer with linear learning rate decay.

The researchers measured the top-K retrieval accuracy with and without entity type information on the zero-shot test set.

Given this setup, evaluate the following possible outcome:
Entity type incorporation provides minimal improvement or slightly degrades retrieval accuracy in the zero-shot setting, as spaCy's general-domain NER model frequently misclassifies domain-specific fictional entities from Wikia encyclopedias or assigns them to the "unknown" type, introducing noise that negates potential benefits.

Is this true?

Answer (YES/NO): YES